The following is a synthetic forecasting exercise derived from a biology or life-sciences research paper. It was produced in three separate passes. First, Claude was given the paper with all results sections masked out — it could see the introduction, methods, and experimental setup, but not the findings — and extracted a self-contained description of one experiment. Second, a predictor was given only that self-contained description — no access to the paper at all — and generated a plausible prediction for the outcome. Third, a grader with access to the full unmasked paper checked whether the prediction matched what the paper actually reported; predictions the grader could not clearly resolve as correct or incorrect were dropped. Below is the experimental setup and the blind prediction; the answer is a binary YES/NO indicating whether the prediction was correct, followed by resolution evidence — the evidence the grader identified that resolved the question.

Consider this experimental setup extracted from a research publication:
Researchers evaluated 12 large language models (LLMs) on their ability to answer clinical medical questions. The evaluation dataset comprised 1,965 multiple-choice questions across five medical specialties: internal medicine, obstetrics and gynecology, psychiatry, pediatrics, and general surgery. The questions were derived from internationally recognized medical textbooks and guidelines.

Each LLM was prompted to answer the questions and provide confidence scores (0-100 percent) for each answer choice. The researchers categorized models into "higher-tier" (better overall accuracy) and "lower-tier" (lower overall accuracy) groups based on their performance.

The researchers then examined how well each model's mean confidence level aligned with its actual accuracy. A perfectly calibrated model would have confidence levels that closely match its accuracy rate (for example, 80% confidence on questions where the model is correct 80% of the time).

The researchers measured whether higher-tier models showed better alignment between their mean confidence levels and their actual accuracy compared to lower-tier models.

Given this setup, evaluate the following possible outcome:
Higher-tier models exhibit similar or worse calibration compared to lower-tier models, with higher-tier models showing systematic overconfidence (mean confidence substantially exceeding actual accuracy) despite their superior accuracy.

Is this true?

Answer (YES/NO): NO